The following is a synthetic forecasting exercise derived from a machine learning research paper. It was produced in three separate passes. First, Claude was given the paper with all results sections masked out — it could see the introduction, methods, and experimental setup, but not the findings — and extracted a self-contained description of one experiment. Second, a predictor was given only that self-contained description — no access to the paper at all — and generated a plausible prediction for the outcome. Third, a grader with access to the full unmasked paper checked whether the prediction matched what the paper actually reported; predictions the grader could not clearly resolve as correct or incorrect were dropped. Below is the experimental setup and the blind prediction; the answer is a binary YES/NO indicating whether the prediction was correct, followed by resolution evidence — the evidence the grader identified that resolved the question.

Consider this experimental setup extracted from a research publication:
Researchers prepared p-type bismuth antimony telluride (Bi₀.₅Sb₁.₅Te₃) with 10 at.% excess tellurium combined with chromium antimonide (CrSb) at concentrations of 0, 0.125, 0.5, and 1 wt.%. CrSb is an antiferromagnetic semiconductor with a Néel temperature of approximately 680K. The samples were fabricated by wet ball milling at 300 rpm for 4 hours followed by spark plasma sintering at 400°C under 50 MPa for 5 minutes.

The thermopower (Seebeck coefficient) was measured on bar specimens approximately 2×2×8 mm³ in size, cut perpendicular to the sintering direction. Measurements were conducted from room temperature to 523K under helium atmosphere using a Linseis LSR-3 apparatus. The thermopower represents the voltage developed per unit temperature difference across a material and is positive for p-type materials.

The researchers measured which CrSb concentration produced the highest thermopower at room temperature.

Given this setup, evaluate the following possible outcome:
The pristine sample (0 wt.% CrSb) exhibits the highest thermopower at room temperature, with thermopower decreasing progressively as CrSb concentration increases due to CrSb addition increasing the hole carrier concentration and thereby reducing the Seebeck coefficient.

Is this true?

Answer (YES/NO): NO